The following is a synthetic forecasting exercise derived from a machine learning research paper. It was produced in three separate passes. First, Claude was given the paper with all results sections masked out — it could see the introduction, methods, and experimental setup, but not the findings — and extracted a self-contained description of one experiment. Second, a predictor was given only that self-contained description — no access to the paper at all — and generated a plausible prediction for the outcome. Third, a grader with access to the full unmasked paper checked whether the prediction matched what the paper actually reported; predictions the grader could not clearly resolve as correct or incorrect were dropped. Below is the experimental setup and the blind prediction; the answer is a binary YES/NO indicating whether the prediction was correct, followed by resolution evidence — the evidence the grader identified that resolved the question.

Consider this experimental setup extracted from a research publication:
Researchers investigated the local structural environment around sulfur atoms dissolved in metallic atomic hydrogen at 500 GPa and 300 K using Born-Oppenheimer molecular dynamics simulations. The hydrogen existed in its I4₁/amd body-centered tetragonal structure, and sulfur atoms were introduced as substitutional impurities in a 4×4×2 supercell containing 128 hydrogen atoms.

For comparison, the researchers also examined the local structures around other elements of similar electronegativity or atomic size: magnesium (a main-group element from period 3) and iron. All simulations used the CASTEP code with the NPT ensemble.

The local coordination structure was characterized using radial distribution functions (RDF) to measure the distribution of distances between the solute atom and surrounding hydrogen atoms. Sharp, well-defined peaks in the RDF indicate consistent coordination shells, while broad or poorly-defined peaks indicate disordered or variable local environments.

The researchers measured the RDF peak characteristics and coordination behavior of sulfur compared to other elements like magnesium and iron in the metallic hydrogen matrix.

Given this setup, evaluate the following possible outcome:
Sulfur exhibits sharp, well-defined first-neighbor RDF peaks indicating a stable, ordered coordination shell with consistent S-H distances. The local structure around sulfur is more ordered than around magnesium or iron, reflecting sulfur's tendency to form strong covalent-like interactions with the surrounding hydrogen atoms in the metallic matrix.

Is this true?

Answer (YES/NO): NO